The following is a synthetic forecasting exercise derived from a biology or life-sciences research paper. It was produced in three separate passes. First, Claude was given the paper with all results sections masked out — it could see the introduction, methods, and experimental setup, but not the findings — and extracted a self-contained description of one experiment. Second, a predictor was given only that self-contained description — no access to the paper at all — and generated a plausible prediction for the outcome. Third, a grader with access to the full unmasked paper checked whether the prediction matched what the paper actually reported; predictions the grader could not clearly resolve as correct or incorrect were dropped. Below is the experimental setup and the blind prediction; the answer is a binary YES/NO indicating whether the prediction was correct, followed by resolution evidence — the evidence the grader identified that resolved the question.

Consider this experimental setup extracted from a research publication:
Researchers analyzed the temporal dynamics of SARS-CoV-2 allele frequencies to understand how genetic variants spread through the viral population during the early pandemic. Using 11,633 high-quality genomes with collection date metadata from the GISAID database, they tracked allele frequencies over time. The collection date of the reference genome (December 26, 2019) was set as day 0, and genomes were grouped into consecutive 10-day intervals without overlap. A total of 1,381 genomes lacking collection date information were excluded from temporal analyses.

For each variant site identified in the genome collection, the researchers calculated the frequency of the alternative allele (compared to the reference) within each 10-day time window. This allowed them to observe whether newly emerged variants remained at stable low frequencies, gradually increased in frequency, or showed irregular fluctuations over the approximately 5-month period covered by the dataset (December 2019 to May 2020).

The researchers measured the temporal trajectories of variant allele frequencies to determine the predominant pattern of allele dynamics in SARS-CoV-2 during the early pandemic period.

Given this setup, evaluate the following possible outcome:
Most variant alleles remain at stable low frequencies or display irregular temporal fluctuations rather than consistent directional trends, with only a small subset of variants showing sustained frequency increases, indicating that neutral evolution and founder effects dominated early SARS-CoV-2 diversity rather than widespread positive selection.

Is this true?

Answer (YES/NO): YES